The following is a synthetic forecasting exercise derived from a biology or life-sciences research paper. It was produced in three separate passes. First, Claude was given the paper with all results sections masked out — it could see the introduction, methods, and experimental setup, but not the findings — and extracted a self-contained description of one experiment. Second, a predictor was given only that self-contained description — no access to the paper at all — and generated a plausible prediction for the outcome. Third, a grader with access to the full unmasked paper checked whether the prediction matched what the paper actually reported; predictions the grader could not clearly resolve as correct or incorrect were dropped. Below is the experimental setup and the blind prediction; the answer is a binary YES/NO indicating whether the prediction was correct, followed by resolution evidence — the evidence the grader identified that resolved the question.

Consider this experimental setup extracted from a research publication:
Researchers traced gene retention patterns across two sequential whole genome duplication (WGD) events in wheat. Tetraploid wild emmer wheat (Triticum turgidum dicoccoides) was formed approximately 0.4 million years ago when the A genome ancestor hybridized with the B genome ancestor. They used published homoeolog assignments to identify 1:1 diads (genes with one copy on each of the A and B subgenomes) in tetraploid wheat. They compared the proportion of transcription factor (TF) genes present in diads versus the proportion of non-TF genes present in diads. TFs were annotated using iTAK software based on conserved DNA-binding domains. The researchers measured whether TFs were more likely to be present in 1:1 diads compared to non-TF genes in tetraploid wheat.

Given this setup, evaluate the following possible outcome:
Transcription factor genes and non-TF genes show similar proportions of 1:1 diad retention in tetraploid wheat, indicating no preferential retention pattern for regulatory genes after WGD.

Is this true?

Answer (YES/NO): NO